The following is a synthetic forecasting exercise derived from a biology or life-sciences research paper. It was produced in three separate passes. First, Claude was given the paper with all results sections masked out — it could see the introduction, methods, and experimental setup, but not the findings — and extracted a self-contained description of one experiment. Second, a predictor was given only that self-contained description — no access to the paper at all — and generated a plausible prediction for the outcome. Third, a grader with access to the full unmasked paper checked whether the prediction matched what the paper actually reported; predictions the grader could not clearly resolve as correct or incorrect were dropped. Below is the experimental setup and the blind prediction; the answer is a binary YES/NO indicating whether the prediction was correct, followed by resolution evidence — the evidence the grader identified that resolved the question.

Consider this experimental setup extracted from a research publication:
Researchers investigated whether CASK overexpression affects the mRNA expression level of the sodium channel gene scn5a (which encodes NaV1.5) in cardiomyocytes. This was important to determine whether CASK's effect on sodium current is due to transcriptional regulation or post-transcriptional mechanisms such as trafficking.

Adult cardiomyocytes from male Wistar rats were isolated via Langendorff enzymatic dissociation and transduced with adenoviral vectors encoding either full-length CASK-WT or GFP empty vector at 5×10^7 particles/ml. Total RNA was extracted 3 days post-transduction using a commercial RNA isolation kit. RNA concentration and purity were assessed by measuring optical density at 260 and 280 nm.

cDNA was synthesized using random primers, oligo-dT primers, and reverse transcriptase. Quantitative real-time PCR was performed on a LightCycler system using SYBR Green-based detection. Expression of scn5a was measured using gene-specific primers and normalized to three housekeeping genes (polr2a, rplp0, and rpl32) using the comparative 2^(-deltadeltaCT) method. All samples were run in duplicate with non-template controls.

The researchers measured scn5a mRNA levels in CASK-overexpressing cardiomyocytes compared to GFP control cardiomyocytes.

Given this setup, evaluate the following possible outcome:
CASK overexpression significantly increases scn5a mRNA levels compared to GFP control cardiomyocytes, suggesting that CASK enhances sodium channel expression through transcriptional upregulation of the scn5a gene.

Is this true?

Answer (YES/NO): NO